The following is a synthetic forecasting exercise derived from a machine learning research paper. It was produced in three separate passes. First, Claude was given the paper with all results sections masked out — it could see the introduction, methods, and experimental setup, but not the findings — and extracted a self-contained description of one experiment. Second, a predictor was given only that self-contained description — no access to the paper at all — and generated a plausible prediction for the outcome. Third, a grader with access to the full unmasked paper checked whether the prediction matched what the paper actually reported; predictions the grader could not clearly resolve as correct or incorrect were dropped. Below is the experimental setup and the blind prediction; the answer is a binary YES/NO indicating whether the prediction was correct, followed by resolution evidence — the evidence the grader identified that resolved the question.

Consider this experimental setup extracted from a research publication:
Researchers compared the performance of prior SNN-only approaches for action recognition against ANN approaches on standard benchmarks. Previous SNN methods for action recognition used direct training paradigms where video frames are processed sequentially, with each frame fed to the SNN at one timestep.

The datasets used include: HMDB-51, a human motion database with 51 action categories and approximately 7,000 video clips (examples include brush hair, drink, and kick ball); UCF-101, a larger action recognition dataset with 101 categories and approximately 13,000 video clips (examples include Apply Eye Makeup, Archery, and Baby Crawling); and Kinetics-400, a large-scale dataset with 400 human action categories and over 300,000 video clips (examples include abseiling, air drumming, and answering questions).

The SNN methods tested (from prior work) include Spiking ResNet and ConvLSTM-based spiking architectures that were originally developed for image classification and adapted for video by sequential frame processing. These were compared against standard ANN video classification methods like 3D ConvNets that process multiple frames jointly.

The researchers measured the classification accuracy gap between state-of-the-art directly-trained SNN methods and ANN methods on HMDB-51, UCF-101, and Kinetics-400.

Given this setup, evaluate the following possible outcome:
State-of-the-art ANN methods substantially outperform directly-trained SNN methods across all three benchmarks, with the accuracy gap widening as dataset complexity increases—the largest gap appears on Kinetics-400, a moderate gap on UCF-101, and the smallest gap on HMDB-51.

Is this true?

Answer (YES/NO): NO